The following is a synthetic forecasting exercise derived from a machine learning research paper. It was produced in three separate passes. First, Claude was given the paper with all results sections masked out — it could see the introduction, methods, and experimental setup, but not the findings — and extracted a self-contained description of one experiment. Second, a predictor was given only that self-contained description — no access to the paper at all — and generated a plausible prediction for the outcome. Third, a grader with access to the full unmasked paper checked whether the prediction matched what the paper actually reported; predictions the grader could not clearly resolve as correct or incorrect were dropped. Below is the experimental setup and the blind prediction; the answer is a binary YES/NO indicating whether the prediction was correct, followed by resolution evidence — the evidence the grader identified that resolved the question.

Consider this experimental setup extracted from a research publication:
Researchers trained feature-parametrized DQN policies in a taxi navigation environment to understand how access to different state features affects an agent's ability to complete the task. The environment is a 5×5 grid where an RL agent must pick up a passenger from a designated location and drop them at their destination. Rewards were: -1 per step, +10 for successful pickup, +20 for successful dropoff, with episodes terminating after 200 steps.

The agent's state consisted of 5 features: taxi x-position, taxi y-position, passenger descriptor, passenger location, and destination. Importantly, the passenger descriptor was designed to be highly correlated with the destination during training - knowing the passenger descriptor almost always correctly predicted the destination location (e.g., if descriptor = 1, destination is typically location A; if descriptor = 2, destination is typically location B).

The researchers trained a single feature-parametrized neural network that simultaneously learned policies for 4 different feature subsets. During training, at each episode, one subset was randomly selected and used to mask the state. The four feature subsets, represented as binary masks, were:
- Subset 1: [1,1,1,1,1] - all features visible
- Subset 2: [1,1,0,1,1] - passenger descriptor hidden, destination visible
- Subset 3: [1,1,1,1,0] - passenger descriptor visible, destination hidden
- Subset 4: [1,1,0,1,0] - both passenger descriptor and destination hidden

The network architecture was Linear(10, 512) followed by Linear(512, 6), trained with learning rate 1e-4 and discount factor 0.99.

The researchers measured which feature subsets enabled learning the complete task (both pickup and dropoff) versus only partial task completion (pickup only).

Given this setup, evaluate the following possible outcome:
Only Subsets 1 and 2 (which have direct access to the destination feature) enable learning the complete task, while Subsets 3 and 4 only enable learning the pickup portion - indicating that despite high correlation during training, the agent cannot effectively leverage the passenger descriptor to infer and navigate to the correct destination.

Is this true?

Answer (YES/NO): NO